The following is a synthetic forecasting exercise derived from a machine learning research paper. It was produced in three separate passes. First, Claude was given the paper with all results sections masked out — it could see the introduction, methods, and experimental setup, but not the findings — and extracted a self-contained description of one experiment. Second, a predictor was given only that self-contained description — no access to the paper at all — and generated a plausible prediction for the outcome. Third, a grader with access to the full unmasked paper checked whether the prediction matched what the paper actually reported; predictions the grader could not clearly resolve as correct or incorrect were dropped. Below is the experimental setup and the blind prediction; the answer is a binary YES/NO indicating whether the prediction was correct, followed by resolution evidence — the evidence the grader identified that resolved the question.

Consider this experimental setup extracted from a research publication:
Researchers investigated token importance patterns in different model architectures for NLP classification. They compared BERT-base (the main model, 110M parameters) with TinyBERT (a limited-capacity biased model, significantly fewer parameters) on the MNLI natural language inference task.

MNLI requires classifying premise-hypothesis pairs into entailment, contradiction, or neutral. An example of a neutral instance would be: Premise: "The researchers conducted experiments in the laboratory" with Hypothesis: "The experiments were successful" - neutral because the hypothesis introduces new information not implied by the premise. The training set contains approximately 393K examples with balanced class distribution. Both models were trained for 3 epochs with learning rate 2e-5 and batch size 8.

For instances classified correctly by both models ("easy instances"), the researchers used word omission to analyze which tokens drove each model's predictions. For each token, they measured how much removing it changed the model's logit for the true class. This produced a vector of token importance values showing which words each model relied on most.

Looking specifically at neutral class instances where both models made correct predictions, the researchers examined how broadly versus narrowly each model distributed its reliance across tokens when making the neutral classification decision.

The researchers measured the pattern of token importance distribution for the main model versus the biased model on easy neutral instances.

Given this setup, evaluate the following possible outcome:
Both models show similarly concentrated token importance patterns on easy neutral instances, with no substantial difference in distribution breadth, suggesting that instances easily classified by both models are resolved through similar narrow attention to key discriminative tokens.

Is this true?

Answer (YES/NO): NO